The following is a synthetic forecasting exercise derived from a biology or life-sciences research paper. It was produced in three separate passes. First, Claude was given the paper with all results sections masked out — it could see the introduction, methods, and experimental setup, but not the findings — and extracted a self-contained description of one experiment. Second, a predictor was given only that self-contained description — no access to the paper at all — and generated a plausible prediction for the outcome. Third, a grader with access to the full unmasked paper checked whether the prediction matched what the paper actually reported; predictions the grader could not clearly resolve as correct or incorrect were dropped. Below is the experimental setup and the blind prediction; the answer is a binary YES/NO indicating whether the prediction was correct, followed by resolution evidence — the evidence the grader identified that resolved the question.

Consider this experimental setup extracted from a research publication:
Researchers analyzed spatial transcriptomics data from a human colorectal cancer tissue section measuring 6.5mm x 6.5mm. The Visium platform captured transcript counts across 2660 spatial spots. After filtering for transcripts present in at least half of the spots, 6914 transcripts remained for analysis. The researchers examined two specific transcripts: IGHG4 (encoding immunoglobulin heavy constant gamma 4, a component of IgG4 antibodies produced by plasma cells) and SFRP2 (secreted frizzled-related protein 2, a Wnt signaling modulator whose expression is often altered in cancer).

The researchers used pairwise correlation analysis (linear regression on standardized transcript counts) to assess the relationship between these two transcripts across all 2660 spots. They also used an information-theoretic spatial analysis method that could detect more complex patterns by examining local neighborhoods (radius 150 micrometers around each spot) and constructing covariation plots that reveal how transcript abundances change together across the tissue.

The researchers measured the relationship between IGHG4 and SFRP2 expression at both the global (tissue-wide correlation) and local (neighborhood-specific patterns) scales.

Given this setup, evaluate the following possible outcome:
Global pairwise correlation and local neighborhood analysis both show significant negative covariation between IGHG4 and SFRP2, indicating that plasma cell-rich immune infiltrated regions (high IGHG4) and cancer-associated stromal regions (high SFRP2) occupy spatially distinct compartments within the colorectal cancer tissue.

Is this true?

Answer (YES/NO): NO